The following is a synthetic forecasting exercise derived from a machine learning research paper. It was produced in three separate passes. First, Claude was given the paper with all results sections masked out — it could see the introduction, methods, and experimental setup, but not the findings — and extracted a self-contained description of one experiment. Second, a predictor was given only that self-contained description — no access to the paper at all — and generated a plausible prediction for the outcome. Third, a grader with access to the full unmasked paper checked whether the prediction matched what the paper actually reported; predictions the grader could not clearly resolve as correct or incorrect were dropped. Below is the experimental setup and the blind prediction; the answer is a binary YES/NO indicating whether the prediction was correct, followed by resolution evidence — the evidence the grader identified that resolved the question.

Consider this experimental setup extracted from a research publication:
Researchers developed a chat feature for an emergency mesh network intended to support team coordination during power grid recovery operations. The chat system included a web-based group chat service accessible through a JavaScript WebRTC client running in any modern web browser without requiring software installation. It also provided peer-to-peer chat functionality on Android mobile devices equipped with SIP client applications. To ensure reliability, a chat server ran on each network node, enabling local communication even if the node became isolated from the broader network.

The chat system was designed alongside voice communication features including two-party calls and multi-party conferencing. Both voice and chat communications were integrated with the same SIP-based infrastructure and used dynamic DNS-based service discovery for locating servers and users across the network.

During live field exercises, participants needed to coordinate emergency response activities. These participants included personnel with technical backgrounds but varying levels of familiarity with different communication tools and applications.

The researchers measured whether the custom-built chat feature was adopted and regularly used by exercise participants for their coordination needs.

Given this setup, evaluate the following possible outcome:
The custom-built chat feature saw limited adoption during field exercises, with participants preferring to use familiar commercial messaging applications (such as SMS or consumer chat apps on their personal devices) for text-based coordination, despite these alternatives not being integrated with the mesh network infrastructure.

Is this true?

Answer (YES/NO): YES